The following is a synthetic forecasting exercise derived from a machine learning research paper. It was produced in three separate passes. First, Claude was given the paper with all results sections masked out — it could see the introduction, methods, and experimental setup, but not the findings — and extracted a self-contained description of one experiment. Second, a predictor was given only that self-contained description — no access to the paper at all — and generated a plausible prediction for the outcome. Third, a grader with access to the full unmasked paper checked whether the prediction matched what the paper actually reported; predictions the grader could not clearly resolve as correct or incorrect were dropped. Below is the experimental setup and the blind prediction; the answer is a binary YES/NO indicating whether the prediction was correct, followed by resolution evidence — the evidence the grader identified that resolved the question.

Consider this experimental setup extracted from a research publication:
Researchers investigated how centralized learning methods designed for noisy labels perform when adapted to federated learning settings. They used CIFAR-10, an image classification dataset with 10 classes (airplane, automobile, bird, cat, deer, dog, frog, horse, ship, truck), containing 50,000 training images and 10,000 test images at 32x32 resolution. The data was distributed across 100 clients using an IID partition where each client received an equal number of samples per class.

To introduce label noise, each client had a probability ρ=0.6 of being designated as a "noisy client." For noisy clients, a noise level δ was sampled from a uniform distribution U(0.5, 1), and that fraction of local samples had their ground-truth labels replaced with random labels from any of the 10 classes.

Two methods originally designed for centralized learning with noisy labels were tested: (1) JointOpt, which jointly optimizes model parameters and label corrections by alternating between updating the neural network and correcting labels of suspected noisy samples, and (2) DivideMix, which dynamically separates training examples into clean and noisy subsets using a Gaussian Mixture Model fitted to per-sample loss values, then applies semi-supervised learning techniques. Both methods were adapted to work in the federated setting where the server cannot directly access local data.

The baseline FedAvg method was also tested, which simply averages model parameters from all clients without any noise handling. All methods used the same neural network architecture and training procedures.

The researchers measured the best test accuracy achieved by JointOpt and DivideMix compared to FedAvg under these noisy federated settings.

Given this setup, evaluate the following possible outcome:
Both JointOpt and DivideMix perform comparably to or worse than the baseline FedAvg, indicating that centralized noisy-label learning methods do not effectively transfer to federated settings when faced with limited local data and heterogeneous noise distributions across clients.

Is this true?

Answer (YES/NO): YES